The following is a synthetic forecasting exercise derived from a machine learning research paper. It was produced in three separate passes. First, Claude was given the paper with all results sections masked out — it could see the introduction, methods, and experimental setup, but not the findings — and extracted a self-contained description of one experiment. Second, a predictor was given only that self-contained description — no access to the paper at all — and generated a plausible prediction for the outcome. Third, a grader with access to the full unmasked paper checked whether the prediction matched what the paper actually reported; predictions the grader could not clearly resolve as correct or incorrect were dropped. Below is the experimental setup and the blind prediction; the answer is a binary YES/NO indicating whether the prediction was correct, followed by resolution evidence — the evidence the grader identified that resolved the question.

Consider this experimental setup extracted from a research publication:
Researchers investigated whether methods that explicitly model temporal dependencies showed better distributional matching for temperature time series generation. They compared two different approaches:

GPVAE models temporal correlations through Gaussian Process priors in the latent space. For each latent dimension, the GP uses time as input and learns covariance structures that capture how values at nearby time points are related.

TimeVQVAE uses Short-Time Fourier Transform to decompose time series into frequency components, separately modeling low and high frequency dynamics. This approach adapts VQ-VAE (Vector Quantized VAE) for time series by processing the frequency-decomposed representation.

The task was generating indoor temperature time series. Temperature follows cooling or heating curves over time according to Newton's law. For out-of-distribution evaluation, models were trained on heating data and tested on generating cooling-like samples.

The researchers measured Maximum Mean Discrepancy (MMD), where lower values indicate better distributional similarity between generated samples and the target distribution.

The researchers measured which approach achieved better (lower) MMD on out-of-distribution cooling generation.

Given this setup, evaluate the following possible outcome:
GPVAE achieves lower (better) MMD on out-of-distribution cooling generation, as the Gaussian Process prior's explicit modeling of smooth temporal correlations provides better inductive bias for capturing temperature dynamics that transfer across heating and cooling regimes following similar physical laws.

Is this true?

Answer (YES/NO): YES